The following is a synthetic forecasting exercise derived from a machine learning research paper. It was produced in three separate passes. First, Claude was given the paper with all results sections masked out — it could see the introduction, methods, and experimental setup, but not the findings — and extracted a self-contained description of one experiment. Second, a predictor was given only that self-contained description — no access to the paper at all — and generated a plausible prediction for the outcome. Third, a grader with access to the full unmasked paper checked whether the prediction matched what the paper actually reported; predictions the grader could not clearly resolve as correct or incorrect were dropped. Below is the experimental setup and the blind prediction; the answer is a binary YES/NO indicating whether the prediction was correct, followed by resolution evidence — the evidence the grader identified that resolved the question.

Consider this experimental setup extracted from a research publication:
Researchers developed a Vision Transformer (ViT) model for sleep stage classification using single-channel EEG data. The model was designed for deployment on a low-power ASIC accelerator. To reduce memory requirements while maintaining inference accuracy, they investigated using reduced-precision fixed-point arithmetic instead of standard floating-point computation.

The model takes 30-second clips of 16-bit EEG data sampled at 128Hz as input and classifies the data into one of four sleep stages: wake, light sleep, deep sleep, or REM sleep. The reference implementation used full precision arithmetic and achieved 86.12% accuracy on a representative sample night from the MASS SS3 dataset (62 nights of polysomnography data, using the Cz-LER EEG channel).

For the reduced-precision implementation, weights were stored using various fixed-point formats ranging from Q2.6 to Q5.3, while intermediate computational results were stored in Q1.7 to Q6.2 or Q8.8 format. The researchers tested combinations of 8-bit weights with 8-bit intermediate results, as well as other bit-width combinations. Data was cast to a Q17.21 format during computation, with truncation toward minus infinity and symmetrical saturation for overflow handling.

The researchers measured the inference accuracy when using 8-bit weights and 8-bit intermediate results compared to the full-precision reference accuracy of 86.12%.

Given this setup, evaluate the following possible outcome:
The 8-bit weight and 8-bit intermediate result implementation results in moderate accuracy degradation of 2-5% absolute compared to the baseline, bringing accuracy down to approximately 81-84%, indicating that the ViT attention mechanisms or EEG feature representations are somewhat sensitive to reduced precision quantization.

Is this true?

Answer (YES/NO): NO